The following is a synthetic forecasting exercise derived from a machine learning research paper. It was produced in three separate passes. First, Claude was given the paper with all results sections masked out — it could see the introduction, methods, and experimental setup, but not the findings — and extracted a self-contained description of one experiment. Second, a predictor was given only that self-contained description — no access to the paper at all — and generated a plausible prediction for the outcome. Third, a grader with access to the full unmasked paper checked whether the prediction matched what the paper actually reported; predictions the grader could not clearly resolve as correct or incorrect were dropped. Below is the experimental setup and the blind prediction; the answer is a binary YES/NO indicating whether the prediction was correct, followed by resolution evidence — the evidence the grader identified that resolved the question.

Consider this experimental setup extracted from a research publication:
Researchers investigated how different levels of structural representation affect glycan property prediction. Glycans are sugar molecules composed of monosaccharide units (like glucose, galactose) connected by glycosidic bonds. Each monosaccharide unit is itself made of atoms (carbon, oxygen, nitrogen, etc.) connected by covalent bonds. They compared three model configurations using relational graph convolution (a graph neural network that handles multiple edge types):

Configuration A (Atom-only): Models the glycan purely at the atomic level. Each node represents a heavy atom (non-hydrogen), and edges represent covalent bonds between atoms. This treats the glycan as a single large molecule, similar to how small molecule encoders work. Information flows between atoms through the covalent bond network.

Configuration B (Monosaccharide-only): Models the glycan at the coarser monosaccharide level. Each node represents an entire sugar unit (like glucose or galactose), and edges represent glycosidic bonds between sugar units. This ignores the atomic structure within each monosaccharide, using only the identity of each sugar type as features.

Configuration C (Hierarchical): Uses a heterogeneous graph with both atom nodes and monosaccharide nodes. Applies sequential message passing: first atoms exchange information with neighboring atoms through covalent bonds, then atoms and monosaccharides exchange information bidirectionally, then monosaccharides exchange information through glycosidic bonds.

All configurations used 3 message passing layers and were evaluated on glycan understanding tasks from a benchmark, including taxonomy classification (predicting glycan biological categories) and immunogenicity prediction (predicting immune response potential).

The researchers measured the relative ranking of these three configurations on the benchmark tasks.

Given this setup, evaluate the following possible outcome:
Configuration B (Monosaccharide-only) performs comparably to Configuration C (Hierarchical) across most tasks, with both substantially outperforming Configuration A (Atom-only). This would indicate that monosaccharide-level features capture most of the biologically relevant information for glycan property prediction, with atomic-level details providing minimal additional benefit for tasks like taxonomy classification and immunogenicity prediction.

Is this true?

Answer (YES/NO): NO